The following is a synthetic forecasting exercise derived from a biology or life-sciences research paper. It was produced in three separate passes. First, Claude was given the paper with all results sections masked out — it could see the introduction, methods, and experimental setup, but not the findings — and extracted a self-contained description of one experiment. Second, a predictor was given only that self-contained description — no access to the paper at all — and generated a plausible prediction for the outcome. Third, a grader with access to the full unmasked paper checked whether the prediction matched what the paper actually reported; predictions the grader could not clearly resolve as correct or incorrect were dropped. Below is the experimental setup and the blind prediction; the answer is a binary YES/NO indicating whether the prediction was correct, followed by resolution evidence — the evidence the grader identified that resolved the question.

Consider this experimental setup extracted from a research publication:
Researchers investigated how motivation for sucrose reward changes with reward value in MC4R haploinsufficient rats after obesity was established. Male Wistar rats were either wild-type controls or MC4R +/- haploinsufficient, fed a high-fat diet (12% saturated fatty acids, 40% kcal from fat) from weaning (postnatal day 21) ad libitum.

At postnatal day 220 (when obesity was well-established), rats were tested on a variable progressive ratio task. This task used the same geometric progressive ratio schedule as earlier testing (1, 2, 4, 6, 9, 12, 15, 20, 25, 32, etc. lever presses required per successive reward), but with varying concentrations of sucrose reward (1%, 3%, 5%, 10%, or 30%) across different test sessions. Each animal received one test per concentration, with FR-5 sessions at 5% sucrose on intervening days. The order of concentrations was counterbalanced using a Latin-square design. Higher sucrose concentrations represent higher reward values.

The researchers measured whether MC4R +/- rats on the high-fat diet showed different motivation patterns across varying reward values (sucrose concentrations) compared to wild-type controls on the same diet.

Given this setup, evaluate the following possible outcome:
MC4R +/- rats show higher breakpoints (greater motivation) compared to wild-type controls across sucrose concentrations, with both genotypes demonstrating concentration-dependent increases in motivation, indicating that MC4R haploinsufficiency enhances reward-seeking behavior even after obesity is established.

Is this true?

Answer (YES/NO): NO